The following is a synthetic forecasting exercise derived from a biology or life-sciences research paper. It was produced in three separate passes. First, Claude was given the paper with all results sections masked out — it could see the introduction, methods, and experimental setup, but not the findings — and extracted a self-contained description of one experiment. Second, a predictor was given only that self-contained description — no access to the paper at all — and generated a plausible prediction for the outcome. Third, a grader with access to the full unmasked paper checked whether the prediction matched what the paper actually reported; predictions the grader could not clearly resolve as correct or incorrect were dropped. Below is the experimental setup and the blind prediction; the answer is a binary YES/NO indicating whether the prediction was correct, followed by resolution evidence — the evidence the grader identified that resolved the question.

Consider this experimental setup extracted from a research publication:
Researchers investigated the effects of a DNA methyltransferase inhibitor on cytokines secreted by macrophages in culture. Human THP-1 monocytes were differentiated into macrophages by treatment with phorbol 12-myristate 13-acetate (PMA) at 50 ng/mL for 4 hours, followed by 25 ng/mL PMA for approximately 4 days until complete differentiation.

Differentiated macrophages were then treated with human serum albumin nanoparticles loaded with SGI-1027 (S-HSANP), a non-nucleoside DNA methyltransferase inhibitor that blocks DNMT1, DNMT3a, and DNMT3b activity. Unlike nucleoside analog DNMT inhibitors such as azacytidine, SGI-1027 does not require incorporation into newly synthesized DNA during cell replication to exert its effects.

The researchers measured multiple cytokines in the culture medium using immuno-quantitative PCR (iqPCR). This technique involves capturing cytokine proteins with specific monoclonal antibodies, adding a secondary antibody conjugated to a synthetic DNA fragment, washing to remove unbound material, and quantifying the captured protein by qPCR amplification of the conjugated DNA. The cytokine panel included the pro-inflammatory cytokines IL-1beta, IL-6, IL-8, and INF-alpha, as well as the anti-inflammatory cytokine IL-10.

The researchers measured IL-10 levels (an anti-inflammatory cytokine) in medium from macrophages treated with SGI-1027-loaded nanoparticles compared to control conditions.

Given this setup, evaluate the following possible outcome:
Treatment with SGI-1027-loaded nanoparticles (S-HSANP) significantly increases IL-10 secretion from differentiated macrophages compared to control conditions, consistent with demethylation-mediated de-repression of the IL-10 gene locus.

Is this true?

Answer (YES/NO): NO